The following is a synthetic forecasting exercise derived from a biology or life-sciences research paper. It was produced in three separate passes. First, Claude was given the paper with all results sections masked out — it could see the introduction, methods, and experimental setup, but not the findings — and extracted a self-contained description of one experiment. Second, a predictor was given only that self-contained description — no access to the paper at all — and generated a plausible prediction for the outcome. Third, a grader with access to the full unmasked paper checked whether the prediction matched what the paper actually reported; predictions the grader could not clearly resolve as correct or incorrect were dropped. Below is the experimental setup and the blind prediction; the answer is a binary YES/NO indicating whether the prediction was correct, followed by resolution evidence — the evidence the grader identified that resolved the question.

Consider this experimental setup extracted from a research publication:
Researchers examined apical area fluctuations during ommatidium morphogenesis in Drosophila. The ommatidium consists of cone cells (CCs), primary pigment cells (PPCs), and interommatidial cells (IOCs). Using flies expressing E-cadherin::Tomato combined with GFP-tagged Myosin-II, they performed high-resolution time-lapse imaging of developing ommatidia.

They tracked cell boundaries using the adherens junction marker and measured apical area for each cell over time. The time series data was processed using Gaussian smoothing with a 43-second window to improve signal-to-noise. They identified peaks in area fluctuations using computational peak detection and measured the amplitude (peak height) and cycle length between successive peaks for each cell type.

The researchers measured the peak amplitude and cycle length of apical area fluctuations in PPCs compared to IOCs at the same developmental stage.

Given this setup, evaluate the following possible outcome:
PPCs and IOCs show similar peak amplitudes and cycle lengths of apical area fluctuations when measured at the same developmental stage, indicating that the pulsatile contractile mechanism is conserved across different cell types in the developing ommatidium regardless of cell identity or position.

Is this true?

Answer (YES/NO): NO